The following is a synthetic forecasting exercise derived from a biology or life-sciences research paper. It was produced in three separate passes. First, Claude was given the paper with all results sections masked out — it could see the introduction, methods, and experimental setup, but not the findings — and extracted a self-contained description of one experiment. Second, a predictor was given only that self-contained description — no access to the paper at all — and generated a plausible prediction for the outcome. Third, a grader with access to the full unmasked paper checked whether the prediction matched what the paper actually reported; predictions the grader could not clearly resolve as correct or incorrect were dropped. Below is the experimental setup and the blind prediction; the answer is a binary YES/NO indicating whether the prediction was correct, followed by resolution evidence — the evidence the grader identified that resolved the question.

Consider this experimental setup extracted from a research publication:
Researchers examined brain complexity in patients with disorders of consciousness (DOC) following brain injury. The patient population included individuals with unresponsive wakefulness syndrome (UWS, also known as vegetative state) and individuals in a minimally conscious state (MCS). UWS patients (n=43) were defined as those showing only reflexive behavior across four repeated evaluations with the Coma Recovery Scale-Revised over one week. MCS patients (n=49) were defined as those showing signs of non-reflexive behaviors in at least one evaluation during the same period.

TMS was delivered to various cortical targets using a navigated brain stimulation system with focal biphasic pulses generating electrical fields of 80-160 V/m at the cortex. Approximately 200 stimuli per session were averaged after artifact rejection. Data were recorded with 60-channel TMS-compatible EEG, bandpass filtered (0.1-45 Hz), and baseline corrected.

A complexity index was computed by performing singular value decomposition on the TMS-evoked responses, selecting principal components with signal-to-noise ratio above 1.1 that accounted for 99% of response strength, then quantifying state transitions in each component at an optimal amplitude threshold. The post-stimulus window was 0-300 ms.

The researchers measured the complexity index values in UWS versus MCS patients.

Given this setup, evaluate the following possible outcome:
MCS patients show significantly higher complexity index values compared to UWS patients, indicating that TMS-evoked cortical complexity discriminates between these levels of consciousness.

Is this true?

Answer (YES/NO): YES